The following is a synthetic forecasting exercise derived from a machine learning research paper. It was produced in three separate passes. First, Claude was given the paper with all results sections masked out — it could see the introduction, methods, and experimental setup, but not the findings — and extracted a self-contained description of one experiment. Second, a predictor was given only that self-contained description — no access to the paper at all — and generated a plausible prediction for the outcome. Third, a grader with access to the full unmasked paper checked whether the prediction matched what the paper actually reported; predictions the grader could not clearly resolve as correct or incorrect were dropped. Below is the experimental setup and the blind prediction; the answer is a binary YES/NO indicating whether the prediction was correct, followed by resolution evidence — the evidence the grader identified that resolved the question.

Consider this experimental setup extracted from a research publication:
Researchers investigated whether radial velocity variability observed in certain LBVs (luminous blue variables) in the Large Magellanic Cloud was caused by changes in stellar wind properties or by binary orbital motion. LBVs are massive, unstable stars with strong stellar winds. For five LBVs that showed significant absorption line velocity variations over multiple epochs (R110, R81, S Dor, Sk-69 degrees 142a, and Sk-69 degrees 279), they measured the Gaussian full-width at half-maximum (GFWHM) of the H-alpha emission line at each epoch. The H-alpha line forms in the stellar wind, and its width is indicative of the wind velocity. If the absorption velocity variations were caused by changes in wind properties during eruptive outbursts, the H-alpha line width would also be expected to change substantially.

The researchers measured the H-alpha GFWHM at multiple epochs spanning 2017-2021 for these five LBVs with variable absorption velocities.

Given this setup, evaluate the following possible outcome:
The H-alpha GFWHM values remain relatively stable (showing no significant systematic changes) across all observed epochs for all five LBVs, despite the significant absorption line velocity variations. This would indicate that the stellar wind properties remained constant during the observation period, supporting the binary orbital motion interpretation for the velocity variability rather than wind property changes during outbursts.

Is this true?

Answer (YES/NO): YES